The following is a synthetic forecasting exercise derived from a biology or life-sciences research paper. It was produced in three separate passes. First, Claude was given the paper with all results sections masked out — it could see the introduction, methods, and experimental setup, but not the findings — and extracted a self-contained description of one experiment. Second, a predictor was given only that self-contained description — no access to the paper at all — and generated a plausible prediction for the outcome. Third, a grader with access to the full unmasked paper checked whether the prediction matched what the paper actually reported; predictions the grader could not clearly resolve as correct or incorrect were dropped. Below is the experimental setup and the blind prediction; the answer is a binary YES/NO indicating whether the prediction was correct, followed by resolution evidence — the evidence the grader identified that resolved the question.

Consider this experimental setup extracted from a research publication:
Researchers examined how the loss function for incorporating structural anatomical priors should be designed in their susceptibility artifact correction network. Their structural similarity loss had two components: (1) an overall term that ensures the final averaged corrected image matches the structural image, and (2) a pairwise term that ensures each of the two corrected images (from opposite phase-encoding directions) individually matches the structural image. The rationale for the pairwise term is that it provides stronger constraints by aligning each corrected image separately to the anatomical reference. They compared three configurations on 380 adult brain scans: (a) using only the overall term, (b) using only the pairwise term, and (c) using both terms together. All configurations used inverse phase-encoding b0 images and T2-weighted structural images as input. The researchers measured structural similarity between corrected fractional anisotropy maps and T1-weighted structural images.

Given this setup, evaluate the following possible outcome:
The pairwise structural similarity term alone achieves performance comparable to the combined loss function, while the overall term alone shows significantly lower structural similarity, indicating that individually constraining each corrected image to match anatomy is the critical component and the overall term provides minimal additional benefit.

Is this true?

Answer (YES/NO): NO